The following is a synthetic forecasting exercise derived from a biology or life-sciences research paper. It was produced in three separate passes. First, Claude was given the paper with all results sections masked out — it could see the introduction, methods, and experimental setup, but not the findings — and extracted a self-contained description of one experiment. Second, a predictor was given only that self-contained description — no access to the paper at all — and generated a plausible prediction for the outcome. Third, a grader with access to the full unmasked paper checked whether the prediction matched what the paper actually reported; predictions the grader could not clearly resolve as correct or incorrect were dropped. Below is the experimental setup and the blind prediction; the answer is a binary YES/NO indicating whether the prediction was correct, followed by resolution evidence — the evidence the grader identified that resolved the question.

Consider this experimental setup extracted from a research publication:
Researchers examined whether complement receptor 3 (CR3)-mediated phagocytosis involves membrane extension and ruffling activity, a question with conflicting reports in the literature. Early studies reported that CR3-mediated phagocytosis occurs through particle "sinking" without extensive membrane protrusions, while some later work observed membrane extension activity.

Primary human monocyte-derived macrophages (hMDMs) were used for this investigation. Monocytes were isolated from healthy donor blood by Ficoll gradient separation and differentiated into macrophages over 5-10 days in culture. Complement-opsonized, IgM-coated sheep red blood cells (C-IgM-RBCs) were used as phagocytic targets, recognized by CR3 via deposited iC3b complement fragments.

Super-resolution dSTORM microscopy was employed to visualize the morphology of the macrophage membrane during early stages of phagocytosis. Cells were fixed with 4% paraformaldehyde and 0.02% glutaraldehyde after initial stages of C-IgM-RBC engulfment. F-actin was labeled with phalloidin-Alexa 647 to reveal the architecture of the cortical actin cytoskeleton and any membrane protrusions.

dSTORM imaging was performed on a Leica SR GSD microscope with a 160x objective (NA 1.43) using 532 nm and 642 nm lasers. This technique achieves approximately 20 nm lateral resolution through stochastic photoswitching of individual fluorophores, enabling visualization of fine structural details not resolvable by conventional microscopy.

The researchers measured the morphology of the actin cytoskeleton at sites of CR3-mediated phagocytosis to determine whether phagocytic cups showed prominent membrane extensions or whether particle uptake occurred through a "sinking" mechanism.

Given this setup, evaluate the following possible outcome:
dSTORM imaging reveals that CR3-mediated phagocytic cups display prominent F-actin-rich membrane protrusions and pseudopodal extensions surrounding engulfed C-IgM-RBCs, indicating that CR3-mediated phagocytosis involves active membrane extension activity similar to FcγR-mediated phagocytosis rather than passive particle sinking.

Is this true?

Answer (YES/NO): NO